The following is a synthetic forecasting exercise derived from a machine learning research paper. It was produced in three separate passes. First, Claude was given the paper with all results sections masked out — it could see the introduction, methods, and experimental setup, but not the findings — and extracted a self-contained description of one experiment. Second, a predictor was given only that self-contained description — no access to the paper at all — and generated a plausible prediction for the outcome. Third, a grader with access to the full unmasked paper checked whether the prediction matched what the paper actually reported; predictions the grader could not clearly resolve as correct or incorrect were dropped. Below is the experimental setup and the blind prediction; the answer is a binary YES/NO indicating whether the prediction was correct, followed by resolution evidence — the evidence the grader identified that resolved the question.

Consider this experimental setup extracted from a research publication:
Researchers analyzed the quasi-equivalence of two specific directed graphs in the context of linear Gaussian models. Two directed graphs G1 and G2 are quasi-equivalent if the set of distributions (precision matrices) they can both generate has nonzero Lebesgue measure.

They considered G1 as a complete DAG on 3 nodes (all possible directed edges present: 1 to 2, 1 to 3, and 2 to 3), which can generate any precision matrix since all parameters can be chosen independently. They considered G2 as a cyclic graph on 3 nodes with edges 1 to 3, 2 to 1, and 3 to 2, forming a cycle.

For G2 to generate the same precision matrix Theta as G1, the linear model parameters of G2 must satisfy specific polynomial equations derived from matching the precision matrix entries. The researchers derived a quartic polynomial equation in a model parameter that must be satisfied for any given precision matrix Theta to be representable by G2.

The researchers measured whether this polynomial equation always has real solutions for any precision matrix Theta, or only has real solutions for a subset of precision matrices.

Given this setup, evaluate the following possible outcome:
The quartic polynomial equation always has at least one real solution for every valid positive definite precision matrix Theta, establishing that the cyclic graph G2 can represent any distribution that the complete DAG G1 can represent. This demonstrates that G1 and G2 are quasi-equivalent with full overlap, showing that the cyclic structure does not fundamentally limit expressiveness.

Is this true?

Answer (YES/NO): NO